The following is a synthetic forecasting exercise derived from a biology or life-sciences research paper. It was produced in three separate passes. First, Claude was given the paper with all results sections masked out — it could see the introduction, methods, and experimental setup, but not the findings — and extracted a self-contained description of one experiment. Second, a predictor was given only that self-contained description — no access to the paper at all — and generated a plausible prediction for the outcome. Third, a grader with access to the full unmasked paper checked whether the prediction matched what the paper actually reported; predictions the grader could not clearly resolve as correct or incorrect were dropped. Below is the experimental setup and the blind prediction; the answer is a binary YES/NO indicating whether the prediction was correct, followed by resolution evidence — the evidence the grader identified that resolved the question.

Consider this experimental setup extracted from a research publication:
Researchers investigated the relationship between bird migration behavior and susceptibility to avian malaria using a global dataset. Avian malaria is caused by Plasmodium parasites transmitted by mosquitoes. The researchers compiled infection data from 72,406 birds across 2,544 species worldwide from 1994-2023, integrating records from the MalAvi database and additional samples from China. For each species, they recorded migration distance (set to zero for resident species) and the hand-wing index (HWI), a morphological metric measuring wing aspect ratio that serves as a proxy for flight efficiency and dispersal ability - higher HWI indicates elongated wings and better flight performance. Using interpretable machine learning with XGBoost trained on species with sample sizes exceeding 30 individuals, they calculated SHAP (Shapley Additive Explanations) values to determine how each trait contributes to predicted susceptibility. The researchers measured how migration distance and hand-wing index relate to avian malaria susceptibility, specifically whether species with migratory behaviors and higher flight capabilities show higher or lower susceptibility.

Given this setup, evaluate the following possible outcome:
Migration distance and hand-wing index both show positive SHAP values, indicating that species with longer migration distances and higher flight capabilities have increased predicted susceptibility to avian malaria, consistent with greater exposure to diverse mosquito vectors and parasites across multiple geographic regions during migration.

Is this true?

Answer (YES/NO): NO